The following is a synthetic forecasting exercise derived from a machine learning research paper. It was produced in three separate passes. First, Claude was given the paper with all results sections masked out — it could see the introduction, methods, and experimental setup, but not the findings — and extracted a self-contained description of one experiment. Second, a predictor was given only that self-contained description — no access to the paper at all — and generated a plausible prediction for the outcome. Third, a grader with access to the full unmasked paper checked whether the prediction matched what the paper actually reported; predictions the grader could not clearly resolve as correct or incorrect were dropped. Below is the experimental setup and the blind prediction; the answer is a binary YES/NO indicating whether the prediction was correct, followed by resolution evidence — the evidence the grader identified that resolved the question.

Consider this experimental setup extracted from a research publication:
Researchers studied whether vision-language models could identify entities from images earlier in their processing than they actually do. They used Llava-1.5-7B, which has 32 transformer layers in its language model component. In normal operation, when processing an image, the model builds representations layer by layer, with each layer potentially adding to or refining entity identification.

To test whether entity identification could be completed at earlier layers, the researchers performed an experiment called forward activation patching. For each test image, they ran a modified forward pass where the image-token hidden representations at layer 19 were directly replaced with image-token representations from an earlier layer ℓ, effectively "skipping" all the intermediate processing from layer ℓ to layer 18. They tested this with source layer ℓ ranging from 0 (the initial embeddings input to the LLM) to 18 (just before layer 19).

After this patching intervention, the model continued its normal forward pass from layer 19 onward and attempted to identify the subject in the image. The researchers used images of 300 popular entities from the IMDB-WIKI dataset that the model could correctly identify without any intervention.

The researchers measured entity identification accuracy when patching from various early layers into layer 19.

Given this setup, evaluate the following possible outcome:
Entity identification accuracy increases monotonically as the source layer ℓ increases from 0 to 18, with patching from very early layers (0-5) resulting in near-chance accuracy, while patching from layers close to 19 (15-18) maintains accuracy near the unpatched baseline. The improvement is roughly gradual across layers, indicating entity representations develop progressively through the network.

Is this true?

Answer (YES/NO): NO